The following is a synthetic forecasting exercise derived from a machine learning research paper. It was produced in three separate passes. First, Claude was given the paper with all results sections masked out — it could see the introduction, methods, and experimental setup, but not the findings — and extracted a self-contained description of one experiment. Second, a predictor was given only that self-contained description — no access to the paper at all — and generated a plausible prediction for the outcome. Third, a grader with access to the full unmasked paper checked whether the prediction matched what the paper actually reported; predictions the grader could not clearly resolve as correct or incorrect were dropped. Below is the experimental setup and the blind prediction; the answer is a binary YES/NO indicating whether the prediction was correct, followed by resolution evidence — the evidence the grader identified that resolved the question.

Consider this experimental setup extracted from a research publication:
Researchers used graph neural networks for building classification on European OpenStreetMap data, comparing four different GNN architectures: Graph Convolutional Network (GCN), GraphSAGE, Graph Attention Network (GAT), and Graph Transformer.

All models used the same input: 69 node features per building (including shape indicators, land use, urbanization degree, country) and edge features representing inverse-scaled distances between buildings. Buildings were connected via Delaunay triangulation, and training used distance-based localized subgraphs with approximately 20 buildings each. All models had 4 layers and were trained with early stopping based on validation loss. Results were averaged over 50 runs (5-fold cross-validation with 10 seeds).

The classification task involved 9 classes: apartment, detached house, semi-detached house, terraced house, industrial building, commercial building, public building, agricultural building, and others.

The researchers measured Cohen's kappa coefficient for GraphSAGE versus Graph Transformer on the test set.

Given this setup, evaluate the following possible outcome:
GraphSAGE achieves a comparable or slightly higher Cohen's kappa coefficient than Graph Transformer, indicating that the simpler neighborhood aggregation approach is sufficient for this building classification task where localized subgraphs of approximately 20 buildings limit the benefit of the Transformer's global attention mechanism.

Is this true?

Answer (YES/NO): NO